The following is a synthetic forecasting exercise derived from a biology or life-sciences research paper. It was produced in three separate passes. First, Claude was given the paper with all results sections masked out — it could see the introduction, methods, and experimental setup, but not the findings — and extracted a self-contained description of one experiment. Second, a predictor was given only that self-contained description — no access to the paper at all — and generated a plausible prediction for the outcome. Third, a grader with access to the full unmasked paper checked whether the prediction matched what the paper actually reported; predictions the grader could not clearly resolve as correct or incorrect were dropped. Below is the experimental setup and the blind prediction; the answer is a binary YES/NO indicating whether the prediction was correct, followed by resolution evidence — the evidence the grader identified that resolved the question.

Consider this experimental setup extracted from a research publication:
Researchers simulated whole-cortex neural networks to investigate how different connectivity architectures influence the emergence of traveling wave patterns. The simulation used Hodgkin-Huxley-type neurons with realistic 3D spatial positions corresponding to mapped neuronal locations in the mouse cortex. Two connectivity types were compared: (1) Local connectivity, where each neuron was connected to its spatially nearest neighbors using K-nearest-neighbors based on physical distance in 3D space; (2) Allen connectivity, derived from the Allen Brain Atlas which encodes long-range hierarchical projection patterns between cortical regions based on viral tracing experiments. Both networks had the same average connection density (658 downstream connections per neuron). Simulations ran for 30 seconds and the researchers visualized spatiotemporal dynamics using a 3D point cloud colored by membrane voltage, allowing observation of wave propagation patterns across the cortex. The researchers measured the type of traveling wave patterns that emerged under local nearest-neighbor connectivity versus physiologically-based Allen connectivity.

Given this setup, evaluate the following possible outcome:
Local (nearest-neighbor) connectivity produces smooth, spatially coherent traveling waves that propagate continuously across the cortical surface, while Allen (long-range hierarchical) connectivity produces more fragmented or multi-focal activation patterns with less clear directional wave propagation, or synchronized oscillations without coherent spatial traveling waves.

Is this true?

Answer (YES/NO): NO